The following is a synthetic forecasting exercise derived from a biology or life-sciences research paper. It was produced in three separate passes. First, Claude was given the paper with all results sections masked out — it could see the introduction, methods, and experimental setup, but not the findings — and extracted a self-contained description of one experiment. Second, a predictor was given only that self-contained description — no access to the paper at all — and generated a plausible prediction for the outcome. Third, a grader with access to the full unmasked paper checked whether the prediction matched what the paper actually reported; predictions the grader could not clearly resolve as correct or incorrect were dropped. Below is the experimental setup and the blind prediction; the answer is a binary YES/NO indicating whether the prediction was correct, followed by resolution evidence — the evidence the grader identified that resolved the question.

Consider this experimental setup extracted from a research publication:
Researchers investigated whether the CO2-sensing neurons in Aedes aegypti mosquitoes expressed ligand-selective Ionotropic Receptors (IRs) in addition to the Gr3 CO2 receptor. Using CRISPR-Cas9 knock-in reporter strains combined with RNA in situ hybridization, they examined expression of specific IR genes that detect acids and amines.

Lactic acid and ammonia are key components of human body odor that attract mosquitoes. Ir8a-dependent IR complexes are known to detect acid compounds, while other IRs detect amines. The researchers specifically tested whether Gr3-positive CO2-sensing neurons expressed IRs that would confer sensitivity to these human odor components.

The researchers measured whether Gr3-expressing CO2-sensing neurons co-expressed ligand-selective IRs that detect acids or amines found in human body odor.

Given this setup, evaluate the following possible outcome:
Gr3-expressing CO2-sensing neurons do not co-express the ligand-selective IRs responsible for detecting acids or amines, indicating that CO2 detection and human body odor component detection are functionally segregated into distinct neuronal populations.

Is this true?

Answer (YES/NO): NO